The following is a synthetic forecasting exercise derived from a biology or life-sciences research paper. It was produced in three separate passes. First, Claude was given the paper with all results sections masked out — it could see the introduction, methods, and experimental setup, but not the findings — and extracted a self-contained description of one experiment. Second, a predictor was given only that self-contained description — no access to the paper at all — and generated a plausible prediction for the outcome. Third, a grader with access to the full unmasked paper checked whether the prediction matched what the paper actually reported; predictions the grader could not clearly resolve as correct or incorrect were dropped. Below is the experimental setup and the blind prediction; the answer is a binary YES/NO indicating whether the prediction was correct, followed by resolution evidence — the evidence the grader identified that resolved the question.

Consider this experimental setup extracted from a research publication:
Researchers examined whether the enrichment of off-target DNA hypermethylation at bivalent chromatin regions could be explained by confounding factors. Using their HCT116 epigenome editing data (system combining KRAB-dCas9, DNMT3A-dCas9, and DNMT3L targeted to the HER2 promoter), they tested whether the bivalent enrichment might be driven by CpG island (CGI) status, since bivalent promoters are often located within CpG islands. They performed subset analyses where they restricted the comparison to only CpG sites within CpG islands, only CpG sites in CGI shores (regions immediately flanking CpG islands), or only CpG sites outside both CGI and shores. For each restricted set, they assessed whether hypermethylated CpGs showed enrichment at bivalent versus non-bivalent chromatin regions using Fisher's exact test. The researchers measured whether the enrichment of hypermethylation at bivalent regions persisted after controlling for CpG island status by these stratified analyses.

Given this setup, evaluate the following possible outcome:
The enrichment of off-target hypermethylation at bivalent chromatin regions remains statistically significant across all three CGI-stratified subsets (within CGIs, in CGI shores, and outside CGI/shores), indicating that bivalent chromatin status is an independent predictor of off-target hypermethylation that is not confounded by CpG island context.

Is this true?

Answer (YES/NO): YES